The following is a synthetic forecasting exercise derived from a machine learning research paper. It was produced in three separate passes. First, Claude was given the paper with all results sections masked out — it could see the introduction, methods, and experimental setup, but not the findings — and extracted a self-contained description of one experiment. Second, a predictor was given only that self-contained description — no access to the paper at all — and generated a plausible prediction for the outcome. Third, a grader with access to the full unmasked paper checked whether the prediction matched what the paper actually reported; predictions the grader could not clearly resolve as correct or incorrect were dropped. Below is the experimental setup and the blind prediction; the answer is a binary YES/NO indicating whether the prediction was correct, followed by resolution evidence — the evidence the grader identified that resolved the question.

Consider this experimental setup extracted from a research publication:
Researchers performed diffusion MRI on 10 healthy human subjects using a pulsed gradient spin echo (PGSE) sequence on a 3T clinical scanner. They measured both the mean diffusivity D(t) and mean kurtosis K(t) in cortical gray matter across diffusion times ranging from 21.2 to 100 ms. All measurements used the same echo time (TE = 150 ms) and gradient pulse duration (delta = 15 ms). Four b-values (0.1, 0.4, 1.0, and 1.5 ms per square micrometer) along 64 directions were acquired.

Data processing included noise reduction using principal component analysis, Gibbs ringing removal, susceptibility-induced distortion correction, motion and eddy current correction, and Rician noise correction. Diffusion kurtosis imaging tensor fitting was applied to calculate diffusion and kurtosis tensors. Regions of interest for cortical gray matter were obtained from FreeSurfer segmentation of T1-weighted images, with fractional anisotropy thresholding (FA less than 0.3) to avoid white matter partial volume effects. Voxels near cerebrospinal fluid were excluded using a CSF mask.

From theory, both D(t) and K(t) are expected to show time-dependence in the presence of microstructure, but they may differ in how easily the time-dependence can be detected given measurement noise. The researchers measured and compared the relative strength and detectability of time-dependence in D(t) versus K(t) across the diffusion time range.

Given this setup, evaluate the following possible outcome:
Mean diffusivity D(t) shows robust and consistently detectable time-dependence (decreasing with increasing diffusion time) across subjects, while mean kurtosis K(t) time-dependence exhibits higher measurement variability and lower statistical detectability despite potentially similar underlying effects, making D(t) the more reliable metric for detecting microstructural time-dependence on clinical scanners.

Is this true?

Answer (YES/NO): NO